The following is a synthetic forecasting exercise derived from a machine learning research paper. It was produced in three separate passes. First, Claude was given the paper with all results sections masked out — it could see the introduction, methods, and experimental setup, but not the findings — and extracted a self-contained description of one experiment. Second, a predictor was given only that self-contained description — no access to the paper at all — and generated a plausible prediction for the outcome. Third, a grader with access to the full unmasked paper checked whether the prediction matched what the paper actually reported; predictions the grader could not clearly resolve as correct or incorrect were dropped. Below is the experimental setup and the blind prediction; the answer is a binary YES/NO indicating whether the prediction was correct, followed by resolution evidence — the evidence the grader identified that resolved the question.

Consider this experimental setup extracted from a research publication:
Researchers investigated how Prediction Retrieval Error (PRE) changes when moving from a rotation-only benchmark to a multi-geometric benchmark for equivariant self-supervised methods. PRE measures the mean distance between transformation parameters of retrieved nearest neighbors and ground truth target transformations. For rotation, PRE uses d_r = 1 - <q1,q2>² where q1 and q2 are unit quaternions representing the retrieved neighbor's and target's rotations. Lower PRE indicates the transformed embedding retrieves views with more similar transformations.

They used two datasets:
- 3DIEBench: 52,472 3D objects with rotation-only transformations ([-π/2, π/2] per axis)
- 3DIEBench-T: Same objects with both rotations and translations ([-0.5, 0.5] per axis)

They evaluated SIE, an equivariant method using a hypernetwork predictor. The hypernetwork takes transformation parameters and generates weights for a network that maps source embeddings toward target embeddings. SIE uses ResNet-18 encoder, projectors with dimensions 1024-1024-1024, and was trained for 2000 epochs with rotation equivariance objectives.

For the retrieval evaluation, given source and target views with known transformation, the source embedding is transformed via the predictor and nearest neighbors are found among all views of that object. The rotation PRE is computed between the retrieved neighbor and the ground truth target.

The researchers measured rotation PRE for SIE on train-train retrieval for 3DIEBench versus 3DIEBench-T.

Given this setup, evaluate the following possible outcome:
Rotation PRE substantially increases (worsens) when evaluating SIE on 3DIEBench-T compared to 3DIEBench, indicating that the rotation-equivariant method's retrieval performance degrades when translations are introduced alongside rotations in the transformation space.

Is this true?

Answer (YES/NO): YES